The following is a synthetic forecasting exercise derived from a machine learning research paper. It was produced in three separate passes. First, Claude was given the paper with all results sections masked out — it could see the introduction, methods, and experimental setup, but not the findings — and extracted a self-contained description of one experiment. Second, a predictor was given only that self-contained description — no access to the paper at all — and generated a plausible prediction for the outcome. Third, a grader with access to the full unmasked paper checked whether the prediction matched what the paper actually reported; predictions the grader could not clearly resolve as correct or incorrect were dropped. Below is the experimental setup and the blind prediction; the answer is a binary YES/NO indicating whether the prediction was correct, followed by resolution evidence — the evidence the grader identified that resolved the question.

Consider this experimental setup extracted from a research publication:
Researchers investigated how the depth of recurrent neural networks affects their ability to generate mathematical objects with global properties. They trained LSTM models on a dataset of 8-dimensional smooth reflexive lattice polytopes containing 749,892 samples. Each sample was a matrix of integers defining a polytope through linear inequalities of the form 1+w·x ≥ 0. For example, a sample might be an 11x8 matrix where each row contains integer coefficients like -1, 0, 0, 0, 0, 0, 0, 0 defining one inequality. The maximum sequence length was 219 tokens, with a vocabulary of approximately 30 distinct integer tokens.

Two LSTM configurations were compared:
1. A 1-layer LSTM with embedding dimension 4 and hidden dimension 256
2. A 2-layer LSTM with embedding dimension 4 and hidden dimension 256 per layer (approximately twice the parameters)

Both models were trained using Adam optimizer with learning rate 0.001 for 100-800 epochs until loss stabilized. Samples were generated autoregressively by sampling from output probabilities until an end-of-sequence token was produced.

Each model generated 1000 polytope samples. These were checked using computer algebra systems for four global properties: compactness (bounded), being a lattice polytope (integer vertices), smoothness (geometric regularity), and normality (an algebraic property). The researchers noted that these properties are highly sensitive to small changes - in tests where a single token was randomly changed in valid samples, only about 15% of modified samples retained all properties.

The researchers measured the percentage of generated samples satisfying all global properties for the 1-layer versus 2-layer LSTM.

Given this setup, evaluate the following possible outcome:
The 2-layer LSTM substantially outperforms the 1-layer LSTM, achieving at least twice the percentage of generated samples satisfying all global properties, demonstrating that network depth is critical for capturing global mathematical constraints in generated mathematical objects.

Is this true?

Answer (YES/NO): NO